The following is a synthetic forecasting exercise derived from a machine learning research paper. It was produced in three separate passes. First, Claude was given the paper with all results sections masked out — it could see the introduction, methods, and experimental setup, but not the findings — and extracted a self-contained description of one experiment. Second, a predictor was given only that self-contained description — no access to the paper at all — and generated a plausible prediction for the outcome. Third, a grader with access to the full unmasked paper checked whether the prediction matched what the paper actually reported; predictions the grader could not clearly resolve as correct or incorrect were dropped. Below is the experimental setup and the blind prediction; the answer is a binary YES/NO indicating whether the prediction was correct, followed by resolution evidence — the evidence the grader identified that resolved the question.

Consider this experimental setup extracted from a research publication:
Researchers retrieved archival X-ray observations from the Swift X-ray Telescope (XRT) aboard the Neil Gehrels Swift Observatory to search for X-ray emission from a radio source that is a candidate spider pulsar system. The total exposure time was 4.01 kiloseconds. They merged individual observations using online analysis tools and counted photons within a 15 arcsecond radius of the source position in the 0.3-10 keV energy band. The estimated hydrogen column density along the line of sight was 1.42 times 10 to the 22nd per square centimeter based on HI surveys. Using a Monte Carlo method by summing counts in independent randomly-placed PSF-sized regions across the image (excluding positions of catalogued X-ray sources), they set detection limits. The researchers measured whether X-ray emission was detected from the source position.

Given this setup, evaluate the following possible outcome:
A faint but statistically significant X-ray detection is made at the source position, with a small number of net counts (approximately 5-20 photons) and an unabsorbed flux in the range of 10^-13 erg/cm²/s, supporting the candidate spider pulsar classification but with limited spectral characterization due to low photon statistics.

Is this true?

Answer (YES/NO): NO